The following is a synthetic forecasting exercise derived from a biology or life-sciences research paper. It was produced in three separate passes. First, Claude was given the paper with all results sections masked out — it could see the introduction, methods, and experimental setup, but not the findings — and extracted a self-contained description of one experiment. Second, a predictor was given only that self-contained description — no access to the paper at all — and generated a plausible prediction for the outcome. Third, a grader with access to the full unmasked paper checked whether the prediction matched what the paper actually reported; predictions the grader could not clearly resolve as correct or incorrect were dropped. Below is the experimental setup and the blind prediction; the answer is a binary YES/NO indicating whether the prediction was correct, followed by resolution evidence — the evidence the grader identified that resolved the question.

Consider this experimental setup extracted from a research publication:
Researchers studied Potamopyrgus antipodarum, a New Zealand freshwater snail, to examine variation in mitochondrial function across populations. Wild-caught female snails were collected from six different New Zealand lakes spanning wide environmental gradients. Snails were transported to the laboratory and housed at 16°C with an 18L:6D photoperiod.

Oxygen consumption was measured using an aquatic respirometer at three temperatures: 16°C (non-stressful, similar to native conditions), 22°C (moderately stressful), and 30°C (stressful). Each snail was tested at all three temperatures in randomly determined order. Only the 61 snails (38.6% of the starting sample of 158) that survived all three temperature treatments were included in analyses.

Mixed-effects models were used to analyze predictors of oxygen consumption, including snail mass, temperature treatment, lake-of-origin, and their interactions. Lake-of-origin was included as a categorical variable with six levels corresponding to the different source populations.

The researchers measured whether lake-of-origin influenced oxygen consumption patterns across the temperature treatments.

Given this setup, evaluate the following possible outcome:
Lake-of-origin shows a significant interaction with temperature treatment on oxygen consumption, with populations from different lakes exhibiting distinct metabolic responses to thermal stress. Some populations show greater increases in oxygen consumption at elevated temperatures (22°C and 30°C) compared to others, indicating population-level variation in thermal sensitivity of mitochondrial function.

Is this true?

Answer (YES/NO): NO